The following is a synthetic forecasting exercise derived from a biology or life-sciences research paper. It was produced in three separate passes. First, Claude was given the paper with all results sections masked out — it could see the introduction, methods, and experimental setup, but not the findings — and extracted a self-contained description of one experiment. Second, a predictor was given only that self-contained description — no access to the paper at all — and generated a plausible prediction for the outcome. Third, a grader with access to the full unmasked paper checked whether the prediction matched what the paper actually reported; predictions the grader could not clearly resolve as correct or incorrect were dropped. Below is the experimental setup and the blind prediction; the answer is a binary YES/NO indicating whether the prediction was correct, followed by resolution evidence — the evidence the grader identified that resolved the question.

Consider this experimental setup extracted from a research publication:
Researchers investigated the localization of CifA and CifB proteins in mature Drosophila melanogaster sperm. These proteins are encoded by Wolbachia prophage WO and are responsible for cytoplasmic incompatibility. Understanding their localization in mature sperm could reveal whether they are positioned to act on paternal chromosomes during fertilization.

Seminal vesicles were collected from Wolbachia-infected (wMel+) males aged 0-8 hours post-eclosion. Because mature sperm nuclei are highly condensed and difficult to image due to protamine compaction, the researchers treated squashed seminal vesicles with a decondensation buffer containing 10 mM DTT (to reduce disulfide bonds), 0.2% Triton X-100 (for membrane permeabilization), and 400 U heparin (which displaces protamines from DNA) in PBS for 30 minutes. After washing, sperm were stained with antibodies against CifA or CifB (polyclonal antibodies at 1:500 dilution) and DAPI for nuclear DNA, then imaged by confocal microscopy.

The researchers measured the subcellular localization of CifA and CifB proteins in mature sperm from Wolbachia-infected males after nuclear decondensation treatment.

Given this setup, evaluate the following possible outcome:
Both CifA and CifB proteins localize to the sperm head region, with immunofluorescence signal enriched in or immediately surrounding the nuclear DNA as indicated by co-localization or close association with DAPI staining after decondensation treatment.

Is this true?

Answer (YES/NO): NO